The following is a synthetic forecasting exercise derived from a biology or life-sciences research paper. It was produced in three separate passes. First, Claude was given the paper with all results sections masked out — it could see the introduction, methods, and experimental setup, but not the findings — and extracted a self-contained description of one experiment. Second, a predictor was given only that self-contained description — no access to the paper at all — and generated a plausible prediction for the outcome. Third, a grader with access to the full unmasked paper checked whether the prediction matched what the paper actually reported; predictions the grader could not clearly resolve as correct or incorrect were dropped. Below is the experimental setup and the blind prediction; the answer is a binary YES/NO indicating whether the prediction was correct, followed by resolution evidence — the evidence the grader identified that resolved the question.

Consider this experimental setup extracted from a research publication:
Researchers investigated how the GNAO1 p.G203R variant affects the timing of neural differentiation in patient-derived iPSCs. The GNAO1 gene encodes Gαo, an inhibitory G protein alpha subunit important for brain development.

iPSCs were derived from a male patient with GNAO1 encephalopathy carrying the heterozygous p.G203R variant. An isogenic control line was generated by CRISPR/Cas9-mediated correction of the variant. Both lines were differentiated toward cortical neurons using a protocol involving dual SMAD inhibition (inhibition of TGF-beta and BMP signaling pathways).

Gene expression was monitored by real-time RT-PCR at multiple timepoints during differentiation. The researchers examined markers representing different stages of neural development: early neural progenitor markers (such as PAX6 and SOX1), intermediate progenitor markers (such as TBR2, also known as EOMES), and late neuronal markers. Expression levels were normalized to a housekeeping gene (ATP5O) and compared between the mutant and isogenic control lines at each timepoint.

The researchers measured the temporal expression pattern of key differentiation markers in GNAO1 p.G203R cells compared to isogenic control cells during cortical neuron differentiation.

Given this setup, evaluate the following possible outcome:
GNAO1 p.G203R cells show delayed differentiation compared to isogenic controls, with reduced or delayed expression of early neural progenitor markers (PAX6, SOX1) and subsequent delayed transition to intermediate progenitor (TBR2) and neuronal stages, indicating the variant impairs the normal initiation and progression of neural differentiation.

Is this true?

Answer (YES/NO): NO